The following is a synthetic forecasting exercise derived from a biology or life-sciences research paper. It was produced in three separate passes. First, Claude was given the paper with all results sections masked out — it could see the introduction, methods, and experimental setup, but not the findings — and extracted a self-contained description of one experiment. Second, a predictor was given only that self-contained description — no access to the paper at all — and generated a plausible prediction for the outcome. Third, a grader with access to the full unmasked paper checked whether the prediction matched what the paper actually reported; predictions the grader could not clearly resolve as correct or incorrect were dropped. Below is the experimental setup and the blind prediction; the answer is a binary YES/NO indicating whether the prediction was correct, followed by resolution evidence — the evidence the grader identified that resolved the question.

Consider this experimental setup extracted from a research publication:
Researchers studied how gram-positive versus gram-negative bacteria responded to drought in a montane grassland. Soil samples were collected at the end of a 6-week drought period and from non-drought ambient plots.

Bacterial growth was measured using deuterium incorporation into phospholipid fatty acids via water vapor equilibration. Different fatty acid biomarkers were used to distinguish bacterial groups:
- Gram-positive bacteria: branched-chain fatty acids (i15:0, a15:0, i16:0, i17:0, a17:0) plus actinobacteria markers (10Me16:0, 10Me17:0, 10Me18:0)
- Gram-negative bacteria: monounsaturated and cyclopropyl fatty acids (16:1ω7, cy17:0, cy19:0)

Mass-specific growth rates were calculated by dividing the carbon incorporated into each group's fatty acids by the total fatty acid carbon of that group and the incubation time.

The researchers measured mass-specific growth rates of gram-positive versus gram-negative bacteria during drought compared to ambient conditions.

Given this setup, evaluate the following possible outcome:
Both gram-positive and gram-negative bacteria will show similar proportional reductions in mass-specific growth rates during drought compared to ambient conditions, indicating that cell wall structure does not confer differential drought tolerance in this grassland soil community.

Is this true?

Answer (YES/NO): YES